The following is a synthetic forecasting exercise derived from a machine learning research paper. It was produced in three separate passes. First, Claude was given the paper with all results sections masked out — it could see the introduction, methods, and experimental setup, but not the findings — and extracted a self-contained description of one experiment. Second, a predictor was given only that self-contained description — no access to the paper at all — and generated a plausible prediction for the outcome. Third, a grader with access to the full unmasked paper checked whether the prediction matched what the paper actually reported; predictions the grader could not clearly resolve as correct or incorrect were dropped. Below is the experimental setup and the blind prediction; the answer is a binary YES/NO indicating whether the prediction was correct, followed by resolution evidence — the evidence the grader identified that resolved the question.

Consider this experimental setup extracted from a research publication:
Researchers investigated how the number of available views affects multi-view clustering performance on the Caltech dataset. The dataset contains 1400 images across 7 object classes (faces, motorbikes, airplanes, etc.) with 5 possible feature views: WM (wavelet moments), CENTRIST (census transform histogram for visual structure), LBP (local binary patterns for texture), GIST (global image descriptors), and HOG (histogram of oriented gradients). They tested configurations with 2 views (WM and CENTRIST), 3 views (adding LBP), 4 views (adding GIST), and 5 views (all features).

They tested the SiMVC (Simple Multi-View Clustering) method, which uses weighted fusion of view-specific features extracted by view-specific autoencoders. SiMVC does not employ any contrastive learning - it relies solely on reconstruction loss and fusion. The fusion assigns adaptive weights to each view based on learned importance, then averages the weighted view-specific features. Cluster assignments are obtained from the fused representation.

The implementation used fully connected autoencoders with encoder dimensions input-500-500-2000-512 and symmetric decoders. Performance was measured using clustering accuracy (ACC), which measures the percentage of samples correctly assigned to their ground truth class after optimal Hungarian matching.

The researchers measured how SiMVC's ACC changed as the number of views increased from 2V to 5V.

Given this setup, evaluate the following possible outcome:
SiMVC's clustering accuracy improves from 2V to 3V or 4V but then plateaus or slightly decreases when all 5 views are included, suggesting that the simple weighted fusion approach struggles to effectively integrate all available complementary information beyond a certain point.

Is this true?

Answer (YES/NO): NO